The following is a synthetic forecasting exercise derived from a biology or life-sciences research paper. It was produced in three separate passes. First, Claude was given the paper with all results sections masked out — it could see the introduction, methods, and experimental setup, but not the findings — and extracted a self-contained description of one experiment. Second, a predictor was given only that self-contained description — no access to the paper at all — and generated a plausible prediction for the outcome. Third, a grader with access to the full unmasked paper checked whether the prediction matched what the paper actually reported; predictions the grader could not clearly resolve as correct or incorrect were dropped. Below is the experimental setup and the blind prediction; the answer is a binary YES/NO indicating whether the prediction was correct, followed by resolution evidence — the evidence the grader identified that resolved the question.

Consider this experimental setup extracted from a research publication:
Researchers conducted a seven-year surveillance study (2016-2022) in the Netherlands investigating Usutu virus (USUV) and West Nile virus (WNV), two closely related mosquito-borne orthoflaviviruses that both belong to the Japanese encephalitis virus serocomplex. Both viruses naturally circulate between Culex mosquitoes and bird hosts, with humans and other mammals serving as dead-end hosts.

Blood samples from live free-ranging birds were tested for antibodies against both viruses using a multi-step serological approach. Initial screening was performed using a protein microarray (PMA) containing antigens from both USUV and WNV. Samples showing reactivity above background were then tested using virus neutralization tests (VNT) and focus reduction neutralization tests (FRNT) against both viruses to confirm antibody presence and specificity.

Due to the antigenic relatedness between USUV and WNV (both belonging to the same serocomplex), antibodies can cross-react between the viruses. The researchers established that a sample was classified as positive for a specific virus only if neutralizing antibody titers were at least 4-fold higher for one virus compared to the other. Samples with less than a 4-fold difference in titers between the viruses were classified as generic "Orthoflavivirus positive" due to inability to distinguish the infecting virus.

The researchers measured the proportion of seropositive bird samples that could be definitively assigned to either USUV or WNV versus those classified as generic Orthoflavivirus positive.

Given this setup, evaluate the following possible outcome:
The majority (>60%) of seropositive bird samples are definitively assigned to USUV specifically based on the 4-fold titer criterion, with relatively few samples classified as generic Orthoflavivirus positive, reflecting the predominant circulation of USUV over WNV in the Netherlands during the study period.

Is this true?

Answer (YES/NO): YES